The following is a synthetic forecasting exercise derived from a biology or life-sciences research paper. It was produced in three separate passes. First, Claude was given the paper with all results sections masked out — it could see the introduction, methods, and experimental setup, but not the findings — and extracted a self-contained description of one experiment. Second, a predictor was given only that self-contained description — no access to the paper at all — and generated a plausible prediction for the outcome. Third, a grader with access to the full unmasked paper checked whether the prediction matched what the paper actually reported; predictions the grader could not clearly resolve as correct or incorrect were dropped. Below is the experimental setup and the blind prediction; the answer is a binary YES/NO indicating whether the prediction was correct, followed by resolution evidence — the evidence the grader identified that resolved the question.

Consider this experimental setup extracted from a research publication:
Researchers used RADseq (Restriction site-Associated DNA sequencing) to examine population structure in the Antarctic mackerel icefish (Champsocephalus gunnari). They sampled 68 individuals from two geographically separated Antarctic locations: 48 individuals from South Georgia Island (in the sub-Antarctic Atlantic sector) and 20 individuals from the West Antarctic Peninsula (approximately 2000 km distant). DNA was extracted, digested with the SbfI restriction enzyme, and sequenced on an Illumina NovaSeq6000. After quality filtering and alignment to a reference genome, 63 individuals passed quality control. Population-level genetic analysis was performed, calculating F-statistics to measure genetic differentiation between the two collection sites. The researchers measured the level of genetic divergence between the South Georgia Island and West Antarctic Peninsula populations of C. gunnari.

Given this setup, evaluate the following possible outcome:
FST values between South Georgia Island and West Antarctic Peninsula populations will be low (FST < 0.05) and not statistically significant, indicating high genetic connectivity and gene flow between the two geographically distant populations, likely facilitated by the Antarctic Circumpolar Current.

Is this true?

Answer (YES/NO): NO